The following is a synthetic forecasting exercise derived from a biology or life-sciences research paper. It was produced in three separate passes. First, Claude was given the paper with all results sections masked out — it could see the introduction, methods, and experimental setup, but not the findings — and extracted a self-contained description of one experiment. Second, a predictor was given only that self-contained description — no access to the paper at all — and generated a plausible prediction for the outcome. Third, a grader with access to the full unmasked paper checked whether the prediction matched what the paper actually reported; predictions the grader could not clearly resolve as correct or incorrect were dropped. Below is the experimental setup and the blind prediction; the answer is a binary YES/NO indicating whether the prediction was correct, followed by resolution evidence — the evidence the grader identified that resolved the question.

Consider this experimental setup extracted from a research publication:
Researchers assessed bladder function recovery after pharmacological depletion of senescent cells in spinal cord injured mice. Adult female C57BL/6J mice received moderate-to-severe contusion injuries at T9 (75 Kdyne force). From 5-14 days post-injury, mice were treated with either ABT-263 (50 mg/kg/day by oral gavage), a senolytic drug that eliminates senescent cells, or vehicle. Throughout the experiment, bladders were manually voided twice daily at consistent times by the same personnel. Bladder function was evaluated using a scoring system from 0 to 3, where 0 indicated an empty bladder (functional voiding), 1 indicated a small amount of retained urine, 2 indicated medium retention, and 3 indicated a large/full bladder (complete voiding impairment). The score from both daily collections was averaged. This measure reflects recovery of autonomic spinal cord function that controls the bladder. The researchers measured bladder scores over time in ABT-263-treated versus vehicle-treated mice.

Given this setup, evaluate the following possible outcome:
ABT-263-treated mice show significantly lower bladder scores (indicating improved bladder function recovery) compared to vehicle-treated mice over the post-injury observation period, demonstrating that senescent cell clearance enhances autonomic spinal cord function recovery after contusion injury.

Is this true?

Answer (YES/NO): NO